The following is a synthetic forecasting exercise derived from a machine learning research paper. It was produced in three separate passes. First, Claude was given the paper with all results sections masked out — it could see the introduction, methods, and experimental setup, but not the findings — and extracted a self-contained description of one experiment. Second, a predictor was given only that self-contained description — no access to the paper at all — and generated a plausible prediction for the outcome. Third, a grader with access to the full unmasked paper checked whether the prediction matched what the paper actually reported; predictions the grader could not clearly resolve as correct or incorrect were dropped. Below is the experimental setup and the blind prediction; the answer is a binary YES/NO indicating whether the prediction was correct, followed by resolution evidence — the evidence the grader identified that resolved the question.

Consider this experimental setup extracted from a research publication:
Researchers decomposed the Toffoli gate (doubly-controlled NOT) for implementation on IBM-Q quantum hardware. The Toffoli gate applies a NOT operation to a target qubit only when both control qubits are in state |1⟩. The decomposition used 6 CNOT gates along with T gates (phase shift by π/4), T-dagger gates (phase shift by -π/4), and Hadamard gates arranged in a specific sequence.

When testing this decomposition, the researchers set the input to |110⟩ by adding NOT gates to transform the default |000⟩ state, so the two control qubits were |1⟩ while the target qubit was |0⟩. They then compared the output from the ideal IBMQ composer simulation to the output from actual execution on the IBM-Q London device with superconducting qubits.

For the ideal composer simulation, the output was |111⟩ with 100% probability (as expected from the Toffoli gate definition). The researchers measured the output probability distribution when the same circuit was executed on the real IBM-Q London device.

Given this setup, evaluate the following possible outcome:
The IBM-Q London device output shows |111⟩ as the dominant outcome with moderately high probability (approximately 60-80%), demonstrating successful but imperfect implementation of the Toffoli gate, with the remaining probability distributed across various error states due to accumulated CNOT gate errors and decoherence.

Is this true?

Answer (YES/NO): NO